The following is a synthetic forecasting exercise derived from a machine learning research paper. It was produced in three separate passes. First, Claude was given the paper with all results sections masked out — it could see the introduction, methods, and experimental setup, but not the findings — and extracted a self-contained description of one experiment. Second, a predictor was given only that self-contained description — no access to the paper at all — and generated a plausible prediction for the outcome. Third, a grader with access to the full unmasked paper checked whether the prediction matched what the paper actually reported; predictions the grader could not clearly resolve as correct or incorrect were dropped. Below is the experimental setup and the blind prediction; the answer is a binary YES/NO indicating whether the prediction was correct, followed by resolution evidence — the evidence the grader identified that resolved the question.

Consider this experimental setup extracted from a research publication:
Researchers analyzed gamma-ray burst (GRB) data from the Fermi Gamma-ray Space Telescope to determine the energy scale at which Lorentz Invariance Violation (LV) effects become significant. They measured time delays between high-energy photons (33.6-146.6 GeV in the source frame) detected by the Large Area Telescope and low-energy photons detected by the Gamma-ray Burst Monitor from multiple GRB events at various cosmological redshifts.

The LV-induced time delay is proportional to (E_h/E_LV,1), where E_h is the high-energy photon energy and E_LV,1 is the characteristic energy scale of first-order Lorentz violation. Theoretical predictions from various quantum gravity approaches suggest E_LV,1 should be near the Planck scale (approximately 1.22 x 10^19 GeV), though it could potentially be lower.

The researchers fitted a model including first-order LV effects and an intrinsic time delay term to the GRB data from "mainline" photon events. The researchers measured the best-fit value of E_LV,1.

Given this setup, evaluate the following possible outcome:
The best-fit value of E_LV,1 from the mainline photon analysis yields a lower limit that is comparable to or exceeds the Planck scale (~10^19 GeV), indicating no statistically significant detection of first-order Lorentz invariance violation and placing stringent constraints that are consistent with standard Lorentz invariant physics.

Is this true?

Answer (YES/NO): NO